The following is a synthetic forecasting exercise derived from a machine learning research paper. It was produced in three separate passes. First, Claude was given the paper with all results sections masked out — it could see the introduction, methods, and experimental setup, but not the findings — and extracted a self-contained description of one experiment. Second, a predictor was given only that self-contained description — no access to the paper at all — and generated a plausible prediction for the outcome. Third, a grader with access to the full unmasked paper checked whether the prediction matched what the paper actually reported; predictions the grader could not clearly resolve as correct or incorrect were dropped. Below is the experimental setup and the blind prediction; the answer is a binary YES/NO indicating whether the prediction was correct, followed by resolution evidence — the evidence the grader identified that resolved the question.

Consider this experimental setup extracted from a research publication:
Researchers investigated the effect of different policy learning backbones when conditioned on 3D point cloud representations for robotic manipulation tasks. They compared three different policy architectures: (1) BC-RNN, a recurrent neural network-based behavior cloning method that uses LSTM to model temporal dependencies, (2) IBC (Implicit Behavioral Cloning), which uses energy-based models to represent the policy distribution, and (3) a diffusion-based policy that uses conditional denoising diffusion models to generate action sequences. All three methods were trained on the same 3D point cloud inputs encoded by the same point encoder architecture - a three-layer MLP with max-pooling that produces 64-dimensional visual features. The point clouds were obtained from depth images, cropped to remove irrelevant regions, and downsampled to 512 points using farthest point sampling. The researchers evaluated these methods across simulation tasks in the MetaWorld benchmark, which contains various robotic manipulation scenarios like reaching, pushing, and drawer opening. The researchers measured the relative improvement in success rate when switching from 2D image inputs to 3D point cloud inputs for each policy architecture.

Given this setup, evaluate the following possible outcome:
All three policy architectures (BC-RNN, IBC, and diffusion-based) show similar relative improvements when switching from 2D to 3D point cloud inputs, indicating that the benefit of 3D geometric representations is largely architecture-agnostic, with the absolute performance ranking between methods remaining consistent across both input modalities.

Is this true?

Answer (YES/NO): NO